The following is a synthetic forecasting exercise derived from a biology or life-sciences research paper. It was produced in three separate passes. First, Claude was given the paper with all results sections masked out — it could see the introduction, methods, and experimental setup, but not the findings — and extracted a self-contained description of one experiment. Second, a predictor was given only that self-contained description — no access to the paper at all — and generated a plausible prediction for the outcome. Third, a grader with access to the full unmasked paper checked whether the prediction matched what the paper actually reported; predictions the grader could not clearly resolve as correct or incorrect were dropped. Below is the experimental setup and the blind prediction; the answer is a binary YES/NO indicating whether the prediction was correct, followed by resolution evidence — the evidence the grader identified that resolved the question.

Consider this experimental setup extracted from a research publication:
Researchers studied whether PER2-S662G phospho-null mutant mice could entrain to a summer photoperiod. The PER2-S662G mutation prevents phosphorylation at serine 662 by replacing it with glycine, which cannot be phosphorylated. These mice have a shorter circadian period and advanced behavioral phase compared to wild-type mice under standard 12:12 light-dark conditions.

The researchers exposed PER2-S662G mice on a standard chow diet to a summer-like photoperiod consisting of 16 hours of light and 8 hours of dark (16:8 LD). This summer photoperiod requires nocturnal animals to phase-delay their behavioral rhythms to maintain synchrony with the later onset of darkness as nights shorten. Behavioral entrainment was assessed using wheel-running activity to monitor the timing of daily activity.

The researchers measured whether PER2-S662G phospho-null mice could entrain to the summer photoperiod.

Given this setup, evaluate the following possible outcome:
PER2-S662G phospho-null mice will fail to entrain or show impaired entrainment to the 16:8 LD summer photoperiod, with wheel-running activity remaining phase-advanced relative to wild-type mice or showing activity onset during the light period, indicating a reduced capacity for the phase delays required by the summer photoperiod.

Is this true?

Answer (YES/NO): YES